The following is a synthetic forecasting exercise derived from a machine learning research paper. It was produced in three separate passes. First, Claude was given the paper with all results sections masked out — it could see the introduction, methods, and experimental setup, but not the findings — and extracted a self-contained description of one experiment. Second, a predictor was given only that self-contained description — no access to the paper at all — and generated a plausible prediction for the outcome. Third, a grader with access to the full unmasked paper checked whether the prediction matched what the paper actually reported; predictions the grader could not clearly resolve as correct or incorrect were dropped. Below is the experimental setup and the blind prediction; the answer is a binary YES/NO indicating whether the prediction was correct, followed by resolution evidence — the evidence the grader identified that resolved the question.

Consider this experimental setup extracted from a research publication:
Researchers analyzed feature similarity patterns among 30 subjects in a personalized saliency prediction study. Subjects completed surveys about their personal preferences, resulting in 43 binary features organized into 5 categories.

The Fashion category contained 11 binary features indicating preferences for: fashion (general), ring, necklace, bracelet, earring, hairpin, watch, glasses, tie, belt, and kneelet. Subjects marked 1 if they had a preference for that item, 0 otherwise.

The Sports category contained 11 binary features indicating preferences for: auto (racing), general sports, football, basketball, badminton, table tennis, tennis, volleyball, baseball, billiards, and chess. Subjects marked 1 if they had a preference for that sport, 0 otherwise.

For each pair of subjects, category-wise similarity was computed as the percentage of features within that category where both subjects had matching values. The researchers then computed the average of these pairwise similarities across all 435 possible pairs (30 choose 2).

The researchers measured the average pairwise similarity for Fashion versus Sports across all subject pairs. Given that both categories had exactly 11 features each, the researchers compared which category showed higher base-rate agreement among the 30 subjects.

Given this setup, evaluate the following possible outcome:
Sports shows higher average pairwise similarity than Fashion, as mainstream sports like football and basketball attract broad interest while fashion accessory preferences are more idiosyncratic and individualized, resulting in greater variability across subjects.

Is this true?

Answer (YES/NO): NO